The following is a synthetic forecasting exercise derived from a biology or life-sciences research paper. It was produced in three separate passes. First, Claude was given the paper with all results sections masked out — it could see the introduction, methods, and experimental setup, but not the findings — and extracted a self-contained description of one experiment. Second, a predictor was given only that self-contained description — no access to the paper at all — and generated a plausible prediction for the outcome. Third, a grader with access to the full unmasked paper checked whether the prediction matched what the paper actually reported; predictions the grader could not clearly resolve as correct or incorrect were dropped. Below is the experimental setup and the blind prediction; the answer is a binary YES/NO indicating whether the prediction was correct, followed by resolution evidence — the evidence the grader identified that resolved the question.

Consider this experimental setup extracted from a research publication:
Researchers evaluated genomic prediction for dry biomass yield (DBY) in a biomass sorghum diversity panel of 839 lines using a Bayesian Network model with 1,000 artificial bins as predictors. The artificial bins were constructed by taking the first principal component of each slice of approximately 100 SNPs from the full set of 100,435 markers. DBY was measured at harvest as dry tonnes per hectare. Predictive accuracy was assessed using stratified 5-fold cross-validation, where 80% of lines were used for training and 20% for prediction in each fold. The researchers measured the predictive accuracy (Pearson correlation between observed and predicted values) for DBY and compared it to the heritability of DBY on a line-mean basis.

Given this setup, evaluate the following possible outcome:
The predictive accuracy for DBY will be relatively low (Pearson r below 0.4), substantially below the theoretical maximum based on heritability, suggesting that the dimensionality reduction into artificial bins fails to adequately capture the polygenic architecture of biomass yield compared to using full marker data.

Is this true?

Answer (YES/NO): NO